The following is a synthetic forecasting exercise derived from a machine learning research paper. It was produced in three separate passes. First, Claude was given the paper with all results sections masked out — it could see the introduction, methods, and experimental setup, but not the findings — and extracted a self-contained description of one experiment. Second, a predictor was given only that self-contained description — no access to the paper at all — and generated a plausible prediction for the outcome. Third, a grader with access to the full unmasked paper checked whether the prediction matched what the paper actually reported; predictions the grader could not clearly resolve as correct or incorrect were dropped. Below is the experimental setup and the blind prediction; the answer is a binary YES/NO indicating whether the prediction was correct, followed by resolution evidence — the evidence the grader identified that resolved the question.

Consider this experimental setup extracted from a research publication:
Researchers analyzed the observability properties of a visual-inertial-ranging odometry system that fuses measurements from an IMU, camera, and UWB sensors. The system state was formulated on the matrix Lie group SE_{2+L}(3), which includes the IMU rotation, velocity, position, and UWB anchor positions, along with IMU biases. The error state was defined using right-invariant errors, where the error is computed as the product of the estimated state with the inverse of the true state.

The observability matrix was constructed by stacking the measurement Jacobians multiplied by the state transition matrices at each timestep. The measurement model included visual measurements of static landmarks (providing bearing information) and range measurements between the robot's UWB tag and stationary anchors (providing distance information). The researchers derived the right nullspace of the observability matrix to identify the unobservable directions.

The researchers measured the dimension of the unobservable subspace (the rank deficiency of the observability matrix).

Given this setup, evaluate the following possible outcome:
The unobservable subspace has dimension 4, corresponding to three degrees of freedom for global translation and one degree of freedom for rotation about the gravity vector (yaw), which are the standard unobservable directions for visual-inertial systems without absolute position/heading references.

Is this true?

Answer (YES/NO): YES